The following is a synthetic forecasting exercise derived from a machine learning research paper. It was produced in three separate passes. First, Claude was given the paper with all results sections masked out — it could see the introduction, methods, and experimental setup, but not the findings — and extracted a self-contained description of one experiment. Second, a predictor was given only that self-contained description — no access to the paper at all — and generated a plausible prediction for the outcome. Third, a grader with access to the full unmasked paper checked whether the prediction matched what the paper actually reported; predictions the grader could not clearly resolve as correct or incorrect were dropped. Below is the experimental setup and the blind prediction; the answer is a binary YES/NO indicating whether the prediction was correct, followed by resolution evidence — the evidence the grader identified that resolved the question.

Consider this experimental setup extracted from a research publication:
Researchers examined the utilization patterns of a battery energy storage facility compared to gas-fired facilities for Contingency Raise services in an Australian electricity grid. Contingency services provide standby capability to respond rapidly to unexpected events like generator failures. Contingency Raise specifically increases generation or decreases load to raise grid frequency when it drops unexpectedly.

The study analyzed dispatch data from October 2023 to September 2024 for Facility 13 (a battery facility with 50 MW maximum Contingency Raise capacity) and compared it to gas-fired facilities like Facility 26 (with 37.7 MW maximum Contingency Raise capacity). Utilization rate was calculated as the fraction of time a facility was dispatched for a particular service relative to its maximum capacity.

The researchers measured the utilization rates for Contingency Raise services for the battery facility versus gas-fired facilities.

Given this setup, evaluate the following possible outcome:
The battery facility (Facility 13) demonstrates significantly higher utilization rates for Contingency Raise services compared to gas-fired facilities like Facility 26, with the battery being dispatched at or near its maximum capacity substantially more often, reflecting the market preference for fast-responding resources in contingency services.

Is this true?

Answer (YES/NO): NO